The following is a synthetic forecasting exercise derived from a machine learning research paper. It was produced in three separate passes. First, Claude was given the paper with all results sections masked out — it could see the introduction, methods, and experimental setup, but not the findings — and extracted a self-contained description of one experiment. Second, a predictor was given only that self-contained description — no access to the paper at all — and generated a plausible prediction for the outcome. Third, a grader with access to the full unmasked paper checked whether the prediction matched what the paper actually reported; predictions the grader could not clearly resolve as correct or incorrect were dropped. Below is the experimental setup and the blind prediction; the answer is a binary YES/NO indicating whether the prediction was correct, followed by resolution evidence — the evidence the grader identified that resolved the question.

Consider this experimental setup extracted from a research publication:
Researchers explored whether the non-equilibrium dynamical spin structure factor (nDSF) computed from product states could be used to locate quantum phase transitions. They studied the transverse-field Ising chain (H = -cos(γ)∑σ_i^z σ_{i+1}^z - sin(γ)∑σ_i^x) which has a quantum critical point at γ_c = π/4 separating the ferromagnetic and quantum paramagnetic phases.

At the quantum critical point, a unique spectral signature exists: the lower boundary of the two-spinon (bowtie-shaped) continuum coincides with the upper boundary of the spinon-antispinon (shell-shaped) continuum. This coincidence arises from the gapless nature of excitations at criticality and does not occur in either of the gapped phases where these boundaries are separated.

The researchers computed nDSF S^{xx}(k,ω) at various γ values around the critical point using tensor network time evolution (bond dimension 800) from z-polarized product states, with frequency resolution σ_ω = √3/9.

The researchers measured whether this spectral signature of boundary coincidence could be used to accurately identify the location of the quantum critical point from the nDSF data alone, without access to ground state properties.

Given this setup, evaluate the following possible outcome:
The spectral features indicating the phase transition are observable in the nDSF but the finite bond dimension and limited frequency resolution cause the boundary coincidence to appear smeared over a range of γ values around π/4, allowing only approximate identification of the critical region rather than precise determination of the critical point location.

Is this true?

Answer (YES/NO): NO